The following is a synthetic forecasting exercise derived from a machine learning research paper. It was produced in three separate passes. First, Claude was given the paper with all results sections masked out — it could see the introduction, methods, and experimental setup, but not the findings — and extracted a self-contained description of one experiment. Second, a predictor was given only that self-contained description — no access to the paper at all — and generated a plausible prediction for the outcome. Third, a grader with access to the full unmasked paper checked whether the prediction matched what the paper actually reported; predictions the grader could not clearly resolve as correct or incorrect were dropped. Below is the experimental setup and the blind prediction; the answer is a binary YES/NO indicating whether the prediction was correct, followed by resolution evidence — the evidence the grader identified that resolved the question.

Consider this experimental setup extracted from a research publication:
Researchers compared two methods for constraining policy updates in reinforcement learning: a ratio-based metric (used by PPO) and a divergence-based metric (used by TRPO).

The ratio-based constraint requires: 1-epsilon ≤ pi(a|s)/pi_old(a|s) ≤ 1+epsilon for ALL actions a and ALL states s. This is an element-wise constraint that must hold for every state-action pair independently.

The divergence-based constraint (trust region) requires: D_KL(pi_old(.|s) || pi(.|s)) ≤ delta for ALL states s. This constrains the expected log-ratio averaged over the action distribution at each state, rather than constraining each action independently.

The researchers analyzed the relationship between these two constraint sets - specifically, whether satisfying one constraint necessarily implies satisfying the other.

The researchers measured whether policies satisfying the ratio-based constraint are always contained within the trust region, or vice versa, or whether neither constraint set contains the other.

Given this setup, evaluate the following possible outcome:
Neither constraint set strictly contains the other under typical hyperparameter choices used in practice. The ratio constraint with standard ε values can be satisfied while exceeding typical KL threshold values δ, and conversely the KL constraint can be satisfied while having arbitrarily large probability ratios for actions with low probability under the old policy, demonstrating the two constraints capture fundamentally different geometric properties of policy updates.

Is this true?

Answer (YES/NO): NO